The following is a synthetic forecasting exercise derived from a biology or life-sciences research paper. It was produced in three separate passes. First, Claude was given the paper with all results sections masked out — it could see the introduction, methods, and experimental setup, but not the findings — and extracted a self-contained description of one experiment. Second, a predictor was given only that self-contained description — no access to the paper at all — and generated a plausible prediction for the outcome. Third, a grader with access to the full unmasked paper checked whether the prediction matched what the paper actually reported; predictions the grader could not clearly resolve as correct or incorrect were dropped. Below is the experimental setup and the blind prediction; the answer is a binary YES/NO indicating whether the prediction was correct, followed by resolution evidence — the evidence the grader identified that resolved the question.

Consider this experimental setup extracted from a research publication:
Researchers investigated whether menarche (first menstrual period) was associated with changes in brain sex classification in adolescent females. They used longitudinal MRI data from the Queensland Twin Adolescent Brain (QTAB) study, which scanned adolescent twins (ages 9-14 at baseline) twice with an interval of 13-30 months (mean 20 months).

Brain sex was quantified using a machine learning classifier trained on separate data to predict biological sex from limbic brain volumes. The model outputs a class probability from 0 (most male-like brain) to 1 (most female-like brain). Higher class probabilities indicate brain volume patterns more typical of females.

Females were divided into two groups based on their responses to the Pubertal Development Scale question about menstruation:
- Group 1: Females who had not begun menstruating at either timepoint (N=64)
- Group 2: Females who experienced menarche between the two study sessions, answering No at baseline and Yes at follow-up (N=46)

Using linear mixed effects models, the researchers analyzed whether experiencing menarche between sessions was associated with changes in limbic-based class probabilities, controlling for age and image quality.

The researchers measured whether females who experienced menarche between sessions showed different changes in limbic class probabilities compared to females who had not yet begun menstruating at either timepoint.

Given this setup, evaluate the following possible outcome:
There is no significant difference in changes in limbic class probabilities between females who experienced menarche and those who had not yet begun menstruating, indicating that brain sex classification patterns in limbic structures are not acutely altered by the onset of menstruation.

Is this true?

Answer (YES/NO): NO